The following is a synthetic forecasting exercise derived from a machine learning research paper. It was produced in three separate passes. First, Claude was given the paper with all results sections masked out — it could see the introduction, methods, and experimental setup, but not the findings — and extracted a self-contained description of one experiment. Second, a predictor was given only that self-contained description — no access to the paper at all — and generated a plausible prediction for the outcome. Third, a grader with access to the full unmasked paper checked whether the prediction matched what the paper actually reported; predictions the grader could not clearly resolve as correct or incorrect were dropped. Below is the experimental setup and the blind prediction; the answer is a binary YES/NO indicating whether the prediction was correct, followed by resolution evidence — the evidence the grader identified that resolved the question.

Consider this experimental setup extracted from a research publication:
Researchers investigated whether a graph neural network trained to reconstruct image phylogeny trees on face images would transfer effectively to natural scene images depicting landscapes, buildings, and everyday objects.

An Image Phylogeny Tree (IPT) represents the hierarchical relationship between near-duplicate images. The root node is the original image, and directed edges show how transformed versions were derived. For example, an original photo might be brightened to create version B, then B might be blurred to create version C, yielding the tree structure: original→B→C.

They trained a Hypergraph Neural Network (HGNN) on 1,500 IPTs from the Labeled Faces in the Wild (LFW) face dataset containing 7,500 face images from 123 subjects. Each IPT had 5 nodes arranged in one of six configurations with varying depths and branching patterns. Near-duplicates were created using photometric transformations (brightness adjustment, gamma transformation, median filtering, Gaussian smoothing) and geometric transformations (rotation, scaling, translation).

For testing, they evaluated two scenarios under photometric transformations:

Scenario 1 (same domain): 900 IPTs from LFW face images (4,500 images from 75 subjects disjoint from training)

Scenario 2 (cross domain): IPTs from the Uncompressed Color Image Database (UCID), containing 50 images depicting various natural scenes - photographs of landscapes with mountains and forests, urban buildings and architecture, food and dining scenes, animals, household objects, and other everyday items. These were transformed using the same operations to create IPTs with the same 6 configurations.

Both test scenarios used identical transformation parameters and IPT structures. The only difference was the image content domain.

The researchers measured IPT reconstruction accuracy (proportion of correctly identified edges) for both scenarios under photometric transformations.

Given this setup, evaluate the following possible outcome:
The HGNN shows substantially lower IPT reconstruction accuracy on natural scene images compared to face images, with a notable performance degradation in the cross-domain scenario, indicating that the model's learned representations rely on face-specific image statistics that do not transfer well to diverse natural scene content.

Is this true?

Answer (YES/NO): NO